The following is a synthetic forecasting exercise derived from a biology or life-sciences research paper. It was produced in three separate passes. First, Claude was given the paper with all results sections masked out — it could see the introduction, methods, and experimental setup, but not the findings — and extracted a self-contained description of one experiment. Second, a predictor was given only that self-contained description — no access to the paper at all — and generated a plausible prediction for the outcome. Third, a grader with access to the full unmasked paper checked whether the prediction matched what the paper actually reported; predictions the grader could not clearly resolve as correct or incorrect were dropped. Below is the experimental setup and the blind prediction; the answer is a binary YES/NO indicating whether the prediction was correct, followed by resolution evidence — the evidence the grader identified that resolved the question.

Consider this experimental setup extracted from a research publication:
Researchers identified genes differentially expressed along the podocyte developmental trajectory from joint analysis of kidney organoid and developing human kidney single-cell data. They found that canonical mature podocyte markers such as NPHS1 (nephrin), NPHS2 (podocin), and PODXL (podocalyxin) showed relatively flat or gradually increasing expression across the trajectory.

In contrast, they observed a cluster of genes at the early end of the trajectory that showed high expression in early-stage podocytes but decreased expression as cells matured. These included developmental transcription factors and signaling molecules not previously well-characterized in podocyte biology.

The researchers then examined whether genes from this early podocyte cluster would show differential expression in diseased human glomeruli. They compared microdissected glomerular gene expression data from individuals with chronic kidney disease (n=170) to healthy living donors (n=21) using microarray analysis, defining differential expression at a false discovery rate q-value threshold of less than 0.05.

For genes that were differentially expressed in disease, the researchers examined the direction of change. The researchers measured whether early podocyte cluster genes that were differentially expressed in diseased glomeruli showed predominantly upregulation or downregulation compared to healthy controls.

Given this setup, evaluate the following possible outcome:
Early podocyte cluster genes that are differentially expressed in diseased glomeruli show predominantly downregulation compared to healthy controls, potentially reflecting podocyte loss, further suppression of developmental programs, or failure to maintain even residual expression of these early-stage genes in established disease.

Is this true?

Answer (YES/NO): NO